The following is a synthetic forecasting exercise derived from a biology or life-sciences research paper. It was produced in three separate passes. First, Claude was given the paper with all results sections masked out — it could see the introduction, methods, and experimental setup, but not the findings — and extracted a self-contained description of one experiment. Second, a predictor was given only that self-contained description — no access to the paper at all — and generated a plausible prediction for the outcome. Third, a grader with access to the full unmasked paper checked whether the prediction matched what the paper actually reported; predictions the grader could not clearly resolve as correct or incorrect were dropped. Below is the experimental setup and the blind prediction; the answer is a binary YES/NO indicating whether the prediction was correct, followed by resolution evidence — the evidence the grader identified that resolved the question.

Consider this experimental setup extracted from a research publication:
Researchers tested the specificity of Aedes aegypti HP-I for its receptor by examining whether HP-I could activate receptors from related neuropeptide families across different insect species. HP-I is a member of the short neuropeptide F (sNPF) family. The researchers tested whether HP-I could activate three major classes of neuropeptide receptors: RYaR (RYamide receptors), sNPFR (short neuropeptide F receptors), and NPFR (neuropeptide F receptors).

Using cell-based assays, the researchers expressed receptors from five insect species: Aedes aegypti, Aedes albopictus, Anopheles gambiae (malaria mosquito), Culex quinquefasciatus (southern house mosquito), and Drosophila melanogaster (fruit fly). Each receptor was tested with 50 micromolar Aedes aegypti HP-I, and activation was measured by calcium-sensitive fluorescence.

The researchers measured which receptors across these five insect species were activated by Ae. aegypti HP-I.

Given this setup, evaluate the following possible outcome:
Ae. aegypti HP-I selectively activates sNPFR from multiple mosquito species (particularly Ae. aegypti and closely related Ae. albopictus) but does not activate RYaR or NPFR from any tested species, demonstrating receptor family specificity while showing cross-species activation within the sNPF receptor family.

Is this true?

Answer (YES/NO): NO